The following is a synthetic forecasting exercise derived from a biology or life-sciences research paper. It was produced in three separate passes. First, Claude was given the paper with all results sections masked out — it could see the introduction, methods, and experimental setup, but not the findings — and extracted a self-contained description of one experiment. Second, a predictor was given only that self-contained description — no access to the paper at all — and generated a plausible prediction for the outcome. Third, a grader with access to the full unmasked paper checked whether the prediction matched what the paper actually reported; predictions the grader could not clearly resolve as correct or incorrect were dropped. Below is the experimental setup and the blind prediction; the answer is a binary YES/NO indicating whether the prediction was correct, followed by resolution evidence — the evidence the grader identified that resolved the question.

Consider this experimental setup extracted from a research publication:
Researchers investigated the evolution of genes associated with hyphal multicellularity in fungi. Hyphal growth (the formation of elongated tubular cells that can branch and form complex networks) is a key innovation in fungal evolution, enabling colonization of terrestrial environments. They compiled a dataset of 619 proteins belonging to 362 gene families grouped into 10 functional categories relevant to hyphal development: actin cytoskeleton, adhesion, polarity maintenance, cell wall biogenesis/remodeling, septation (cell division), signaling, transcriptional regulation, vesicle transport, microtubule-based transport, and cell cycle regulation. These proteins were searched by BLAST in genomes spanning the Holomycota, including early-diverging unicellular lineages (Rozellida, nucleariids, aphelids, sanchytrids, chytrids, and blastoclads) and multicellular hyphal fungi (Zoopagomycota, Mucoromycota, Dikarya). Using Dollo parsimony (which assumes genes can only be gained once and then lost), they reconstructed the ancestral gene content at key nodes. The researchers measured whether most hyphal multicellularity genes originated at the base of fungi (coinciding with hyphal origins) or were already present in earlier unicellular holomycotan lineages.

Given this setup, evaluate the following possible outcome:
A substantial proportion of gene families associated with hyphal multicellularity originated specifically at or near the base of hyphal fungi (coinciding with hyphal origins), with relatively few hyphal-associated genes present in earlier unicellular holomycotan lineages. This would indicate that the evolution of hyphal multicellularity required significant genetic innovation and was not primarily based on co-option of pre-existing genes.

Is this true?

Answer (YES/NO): NO